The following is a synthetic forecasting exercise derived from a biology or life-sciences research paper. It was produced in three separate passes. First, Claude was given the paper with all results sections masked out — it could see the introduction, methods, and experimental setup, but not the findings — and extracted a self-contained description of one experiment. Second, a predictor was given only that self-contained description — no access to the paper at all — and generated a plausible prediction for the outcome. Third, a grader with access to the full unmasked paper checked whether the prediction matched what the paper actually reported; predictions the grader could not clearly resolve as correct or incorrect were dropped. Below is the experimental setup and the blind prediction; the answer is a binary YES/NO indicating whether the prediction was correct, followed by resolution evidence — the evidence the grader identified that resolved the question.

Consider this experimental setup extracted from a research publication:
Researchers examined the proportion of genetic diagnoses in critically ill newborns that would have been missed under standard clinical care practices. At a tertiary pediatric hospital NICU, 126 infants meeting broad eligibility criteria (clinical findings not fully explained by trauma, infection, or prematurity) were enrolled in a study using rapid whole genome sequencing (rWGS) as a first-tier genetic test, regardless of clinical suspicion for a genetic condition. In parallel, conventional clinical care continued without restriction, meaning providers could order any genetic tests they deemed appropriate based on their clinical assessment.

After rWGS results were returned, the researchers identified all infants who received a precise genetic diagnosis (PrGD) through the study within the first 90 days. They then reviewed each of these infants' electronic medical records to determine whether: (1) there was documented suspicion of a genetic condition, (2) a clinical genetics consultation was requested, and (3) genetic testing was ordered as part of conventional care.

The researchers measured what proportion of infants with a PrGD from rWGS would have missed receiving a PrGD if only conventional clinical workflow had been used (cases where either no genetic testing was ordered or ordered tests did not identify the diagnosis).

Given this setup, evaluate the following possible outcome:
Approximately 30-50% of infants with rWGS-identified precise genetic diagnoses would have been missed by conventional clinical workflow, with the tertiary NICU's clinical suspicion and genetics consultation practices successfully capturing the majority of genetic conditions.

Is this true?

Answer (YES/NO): YES